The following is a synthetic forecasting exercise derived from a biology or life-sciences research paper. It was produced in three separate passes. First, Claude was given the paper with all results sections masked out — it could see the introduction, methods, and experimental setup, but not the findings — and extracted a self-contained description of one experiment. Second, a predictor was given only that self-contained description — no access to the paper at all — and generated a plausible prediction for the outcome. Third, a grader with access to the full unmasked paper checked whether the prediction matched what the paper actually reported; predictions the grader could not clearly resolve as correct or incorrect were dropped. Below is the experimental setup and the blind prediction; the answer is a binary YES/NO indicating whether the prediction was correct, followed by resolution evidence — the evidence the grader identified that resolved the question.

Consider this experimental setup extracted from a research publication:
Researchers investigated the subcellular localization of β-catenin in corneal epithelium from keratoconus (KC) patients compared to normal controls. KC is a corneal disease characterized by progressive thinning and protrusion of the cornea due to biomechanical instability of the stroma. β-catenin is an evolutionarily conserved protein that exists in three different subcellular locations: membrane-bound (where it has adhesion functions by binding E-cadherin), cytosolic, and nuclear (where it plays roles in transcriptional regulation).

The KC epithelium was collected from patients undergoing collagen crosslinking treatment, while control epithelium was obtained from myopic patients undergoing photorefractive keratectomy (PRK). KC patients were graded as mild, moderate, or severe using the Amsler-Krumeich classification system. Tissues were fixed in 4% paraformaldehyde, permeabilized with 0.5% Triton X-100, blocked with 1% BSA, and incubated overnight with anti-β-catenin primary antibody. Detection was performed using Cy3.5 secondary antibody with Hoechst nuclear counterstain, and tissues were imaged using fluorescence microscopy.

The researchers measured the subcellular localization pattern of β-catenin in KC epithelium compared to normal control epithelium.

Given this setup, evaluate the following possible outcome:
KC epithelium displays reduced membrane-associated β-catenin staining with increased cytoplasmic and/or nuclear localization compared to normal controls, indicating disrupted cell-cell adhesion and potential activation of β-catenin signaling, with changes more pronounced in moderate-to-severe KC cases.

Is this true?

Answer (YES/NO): NO